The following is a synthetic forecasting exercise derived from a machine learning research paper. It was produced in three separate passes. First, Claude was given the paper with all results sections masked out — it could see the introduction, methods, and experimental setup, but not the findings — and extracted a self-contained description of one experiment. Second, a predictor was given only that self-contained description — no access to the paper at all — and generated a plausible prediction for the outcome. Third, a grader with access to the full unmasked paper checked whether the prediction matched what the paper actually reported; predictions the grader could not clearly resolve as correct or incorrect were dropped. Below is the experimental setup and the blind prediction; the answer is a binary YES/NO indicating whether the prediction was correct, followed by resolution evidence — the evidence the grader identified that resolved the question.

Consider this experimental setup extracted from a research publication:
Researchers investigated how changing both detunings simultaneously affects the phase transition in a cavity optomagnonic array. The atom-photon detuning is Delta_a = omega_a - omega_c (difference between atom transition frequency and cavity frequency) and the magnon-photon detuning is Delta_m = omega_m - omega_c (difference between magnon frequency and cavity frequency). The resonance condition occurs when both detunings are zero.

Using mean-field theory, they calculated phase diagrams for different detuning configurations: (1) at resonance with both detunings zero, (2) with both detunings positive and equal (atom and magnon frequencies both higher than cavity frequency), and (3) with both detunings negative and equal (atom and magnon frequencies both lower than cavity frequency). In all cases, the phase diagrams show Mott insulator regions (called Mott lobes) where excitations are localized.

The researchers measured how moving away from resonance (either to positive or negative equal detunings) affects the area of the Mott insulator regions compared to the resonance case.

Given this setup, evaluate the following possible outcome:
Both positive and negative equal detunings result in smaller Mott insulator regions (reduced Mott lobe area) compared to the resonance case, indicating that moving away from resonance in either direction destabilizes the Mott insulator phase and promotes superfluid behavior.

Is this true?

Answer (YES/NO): YES